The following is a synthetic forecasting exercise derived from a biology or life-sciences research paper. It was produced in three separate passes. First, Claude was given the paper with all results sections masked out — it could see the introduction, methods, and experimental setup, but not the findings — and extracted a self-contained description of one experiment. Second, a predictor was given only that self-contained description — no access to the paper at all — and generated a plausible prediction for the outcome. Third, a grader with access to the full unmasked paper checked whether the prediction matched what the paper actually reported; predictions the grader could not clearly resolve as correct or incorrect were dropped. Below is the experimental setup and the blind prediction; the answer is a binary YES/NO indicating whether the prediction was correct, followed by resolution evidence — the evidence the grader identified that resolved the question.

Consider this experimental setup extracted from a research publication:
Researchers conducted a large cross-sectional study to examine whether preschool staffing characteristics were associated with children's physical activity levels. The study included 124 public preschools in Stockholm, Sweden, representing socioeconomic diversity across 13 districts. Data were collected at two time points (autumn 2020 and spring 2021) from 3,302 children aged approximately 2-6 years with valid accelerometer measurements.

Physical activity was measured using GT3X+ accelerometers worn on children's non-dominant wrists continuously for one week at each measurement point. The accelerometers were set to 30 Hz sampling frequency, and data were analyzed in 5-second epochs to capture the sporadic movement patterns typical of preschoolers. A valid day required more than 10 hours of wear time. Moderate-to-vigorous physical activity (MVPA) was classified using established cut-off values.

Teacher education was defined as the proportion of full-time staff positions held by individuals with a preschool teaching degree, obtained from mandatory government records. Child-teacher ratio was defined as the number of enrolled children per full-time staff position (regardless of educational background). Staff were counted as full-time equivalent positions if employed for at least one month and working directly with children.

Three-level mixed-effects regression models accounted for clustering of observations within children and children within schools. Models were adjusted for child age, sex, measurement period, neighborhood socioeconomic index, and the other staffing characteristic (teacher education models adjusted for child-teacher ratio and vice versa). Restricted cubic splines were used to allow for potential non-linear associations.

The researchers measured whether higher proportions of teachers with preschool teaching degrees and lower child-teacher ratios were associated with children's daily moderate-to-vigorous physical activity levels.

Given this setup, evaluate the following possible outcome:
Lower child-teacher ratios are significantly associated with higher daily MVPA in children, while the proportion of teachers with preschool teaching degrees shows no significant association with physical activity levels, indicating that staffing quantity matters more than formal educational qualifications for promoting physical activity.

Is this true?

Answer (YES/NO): NO